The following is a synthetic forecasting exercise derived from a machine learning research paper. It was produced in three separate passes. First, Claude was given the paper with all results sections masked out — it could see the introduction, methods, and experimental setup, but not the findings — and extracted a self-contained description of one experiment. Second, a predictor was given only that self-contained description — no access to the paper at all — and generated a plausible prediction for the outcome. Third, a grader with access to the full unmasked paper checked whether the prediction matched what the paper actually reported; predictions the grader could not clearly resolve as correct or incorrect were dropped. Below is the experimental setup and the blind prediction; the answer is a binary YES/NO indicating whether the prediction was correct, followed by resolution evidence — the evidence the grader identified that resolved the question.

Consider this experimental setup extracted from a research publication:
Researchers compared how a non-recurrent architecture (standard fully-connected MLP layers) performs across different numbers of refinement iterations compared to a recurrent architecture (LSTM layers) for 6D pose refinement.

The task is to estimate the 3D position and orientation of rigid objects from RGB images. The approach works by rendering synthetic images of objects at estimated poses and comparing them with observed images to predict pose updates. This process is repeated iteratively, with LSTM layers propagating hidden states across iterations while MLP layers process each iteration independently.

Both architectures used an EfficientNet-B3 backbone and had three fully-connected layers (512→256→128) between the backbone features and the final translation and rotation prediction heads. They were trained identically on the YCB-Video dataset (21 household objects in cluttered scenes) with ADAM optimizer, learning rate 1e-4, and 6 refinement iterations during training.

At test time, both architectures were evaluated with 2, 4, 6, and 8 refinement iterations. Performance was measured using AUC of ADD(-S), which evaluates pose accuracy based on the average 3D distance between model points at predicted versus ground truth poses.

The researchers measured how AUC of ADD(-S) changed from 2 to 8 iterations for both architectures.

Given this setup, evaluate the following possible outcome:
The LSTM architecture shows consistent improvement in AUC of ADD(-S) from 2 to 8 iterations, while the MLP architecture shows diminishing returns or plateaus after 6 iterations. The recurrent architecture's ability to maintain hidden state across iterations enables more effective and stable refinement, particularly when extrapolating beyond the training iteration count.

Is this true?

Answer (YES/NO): NO